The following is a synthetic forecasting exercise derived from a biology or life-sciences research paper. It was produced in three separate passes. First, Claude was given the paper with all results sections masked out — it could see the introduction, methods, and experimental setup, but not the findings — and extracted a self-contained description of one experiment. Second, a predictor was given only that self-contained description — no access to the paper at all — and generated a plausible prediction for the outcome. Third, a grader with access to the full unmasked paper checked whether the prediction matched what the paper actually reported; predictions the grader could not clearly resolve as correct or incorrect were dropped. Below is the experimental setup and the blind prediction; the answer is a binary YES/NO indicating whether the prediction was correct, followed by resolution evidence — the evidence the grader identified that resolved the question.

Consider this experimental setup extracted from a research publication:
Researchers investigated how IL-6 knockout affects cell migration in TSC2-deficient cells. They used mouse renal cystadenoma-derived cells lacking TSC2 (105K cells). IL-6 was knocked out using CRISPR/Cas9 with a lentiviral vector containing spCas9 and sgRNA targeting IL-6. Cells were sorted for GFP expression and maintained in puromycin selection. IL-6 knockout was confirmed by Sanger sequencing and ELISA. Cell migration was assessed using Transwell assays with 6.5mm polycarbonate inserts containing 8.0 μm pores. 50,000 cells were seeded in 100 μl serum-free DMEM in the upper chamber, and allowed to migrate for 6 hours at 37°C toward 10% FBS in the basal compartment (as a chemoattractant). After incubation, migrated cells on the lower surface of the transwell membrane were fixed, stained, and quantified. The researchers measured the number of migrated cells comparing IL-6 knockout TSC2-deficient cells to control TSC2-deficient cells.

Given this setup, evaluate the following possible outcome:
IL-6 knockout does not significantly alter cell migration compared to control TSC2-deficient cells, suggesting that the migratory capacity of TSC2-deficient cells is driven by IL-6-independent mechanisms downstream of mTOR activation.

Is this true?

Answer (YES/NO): NO